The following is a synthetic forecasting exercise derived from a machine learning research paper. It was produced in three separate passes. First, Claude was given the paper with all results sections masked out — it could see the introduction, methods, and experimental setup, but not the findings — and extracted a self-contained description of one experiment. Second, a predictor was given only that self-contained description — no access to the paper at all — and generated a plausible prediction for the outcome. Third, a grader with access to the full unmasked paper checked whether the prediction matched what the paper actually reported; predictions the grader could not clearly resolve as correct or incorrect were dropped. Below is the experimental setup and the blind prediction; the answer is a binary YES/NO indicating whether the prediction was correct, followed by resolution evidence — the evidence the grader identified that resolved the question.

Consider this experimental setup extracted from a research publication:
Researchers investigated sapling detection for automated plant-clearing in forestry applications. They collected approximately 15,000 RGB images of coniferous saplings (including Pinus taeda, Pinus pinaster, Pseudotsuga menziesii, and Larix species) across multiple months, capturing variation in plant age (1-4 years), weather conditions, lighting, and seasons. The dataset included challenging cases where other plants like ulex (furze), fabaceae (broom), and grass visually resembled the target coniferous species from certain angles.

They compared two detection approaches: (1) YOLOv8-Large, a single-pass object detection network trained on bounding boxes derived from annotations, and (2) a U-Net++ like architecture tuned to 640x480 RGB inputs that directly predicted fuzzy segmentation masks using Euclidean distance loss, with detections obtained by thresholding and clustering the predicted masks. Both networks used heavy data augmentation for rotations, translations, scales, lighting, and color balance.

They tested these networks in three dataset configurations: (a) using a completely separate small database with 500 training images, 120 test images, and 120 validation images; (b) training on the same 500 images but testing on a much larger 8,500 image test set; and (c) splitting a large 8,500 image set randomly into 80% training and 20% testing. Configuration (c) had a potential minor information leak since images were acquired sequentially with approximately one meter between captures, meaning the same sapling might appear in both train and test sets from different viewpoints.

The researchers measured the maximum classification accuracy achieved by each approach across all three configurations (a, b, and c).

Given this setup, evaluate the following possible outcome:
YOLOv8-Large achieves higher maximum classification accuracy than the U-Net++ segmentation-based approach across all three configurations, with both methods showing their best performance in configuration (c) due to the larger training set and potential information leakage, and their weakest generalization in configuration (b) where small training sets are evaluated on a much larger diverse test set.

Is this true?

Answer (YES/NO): NO